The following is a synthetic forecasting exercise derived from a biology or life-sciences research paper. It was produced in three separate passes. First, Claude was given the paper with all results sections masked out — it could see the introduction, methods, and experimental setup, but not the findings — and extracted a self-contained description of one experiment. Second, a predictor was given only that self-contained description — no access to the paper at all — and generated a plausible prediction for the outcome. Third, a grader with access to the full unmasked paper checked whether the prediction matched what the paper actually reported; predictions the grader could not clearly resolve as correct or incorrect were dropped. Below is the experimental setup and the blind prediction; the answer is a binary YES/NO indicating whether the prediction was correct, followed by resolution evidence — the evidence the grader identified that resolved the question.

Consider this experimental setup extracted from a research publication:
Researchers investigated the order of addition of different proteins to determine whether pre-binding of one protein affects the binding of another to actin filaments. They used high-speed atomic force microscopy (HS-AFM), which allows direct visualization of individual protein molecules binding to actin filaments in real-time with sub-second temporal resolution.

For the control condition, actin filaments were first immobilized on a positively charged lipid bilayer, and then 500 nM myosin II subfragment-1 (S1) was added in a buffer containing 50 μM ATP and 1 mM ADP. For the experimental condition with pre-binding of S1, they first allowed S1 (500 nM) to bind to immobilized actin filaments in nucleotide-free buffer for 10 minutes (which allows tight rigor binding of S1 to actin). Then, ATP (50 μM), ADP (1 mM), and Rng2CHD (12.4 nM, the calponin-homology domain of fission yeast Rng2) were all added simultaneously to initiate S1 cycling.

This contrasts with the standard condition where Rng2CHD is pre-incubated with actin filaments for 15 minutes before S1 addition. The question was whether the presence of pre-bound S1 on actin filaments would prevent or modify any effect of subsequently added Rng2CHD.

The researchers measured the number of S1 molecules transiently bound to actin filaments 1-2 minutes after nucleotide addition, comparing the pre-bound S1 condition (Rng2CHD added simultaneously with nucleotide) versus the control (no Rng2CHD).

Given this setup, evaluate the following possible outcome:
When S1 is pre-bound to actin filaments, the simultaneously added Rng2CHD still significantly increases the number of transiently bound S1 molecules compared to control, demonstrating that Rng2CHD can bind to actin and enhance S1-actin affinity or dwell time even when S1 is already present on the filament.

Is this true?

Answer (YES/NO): NO